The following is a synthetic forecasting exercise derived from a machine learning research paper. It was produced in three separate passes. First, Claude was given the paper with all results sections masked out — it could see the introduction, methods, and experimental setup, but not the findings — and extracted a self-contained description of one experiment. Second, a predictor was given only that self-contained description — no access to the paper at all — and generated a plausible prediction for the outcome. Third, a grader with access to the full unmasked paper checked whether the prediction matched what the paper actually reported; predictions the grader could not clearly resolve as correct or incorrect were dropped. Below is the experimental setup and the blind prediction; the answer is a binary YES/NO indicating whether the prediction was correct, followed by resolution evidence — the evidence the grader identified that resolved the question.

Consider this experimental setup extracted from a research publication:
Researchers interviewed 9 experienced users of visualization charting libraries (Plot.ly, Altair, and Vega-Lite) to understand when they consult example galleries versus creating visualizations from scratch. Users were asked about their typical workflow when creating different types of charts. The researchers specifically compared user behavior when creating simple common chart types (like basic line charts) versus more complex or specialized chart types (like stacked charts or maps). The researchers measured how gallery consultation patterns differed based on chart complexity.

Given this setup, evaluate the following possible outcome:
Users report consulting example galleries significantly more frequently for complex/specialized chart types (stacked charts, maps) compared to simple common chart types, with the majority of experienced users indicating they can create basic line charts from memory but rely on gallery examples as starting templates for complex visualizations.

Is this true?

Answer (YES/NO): NO